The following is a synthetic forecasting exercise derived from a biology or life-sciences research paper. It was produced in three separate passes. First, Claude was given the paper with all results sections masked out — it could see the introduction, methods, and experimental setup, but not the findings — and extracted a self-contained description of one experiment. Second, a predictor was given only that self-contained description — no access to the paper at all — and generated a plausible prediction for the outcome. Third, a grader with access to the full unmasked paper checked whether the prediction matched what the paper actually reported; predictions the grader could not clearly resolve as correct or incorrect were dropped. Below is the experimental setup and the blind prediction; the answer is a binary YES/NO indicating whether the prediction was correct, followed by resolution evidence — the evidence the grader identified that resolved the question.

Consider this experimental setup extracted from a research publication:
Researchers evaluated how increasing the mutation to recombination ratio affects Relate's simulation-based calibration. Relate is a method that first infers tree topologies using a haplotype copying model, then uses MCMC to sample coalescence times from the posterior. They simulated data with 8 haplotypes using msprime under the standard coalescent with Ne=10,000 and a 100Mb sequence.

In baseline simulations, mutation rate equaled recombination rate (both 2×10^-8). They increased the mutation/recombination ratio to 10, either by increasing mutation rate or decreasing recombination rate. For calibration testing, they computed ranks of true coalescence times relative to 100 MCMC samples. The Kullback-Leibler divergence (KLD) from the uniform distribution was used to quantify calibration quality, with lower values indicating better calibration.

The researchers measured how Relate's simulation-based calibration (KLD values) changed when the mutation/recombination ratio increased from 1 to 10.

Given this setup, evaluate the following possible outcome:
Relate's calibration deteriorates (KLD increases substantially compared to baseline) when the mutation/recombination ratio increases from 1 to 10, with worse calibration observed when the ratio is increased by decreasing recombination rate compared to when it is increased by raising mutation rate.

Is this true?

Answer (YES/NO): NO